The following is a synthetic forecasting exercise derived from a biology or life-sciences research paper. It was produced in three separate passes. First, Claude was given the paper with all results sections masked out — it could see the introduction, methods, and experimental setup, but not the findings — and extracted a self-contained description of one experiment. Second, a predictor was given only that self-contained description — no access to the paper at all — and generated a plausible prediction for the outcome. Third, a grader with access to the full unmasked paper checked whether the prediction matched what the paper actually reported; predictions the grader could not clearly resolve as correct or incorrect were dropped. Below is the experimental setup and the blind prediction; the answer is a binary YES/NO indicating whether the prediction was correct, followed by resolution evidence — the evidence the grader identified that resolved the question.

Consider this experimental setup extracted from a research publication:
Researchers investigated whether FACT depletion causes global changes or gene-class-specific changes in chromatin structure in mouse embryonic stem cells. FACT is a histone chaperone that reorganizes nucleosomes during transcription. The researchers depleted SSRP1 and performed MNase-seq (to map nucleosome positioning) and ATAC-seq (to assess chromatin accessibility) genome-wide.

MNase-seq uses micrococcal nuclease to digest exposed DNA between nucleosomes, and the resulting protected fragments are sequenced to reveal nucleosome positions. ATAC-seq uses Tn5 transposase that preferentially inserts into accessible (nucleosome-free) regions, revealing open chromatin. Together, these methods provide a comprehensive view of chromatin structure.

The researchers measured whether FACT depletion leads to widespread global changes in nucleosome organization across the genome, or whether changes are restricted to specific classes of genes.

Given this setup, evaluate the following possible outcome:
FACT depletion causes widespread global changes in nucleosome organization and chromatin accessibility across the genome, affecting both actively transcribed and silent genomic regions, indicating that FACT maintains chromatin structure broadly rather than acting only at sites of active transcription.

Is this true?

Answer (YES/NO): NO